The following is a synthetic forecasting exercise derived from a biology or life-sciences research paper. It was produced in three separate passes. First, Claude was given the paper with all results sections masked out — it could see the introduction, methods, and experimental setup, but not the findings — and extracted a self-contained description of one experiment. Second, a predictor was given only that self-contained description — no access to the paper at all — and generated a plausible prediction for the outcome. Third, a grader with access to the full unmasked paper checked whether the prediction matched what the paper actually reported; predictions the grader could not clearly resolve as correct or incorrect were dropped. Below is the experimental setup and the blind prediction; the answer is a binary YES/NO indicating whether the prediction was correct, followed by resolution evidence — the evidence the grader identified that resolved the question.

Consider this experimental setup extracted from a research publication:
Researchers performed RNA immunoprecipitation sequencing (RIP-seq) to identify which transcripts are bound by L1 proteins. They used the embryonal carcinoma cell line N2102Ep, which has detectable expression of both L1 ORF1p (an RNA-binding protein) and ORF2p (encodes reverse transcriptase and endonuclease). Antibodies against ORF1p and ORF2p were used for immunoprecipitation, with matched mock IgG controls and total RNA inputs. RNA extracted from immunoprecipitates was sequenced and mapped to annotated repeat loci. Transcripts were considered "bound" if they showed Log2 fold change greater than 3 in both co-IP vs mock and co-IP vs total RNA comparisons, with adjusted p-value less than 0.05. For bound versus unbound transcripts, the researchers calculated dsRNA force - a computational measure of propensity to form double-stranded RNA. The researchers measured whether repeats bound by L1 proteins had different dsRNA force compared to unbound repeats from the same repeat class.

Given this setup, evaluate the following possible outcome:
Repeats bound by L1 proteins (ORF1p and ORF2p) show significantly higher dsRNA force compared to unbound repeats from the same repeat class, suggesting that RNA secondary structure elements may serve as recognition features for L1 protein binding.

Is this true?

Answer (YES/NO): YES